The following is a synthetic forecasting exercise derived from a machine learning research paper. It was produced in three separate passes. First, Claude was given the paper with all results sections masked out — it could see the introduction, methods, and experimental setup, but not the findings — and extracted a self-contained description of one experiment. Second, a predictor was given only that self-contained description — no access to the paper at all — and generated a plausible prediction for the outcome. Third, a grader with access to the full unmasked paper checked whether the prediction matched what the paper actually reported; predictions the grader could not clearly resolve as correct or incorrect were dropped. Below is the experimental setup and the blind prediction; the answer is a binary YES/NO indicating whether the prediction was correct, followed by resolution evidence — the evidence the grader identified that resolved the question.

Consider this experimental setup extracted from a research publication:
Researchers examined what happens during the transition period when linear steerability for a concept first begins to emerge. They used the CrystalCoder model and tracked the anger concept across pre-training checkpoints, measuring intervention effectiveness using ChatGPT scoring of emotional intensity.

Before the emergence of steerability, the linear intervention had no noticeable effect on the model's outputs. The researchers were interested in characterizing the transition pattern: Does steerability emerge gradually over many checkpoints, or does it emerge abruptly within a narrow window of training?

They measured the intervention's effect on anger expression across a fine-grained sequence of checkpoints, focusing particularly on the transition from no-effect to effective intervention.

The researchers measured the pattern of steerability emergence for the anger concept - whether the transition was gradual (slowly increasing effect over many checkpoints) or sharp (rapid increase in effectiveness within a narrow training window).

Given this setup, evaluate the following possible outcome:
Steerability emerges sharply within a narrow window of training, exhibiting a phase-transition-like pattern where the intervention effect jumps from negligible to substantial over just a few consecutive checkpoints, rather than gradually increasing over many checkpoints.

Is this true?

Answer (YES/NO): YES